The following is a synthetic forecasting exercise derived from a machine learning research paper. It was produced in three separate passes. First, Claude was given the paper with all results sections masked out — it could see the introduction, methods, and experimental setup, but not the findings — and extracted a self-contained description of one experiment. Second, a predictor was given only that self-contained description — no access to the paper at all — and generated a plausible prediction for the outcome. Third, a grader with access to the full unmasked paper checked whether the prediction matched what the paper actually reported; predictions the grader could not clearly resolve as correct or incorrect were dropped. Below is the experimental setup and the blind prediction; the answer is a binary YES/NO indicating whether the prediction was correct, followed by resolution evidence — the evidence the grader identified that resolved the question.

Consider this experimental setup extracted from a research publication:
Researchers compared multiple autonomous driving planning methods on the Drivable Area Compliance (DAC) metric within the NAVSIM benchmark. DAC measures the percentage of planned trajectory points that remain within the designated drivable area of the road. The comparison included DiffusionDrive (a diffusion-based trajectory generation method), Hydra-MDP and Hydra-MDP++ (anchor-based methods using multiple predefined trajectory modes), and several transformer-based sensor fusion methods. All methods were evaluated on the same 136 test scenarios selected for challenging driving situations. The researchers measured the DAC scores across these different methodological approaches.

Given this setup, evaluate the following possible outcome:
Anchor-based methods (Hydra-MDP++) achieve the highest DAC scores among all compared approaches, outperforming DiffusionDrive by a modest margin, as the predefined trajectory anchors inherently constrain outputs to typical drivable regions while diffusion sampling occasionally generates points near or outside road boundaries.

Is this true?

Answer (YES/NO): NO